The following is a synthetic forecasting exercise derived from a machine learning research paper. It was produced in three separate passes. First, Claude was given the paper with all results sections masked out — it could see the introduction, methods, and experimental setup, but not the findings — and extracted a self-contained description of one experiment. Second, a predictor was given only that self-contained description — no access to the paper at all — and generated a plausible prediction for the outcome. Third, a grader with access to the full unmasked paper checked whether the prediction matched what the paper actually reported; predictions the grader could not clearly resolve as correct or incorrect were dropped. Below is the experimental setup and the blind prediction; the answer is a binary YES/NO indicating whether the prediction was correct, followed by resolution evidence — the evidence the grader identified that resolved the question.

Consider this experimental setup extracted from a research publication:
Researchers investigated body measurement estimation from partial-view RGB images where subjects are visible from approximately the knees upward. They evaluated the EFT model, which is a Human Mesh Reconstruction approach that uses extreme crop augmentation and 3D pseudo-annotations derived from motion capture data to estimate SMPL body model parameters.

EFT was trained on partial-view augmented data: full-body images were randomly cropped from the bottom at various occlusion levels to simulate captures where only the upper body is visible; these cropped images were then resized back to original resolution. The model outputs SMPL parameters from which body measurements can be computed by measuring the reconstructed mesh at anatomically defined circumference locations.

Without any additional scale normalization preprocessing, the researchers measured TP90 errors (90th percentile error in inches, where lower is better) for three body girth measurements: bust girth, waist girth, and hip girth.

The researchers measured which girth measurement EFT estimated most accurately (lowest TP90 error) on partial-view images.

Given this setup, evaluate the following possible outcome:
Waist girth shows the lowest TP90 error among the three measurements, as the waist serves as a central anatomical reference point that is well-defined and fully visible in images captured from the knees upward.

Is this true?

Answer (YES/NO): NO